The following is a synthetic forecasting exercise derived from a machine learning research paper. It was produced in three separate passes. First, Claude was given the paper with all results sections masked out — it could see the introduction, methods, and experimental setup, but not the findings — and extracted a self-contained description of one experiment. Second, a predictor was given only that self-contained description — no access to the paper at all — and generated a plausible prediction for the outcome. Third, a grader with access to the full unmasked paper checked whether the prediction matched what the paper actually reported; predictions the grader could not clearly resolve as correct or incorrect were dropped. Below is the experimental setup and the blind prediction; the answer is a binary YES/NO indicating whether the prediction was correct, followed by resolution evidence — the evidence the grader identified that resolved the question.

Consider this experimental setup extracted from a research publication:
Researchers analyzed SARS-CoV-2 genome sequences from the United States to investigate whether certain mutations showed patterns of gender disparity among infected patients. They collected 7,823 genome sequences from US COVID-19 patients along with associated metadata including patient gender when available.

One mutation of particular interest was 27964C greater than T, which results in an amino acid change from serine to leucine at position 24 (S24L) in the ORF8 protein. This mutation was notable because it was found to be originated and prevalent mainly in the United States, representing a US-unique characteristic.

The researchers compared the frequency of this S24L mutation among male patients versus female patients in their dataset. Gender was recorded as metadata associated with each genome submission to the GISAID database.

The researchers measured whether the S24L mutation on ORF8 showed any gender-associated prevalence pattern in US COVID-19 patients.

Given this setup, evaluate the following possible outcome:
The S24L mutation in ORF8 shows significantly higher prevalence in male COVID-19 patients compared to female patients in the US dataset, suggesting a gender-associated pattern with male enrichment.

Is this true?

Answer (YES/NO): NO